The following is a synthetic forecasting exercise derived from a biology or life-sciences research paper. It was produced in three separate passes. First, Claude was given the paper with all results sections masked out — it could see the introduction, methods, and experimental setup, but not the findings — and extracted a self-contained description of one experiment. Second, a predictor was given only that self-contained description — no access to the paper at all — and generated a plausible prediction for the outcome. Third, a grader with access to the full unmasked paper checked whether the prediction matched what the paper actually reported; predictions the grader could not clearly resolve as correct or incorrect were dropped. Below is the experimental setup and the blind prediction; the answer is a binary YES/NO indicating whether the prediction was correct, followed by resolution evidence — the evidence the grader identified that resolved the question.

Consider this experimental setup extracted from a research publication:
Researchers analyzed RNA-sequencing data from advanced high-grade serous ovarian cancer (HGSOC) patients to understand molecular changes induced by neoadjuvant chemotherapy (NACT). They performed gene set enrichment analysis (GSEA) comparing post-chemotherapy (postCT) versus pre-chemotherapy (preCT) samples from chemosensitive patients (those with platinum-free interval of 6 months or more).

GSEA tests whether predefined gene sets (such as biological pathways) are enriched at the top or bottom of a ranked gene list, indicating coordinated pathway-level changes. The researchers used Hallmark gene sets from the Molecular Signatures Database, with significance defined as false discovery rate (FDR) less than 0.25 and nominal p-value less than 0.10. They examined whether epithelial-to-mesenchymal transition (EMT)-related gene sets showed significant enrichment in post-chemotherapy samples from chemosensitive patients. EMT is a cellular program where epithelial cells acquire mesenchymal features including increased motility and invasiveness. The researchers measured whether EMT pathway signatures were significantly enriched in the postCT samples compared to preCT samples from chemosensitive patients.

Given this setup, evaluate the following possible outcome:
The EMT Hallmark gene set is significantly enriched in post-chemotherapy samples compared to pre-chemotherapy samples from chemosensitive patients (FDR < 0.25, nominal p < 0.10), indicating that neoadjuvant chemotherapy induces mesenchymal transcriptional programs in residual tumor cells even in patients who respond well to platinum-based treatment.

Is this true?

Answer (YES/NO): NO